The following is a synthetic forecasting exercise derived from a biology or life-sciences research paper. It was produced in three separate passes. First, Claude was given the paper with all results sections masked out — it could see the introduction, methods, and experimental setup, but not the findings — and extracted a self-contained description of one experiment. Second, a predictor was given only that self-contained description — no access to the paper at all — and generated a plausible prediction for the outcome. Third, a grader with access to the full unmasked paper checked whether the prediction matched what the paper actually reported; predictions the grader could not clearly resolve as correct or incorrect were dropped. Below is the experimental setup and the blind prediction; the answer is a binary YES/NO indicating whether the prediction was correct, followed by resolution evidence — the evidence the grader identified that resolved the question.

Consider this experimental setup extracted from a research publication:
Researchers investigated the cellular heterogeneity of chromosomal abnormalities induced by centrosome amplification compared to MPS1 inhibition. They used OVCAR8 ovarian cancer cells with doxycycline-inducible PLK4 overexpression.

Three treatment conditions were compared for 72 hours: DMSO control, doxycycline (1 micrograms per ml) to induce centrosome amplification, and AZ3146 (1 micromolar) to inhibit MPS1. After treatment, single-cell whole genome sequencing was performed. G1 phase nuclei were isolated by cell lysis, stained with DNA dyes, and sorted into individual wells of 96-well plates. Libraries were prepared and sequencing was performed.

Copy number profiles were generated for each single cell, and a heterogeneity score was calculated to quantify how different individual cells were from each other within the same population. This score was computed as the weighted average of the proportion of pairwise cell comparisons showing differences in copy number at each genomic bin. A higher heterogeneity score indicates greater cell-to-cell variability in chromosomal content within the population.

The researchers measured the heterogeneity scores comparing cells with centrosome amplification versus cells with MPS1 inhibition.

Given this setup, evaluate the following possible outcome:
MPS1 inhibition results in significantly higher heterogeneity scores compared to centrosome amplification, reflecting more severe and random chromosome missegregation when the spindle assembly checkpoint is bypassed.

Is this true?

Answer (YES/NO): YES